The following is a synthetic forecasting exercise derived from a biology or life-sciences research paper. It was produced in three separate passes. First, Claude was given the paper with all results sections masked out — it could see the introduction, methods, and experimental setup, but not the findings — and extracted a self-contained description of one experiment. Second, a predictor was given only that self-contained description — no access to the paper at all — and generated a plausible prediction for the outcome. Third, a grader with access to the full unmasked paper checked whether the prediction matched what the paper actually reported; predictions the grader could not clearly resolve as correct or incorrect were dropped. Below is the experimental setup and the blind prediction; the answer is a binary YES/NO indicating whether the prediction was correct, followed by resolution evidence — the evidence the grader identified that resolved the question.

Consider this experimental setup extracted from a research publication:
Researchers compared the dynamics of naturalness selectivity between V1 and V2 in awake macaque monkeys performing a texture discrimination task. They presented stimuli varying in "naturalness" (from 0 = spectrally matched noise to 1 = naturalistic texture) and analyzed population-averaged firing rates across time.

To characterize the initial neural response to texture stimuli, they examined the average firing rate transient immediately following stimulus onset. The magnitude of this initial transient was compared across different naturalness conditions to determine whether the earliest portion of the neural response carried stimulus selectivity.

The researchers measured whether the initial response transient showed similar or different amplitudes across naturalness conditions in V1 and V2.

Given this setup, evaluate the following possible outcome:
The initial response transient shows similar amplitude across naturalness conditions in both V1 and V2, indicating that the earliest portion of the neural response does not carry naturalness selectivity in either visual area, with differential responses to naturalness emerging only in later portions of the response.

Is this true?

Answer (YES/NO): YES